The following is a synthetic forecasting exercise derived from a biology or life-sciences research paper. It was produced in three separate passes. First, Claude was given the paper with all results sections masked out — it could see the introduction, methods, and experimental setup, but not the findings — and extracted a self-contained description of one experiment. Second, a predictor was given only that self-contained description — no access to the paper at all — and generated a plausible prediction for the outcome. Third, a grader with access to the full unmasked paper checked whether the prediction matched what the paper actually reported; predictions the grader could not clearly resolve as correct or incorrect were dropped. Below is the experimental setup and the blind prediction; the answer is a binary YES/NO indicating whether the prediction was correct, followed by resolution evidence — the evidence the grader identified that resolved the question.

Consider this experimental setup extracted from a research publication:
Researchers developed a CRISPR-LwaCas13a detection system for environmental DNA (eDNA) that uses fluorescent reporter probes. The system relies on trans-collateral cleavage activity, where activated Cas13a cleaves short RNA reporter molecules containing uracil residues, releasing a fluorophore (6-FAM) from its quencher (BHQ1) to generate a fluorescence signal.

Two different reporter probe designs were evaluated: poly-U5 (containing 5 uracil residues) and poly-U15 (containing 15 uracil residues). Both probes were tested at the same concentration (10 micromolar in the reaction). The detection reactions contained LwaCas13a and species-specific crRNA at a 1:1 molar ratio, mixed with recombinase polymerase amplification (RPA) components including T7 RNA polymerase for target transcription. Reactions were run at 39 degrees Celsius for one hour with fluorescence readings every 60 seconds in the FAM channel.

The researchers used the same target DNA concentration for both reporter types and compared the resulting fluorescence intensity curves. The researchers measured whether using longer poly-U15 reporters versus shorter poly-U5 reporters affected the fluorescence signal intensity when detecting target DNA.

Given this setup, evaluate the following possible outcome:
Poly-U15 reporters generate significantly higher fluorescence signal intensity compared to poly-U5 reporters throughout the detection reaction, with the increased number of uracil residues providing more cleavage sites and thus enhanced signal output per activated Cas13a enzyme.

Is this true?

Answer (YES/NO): NO